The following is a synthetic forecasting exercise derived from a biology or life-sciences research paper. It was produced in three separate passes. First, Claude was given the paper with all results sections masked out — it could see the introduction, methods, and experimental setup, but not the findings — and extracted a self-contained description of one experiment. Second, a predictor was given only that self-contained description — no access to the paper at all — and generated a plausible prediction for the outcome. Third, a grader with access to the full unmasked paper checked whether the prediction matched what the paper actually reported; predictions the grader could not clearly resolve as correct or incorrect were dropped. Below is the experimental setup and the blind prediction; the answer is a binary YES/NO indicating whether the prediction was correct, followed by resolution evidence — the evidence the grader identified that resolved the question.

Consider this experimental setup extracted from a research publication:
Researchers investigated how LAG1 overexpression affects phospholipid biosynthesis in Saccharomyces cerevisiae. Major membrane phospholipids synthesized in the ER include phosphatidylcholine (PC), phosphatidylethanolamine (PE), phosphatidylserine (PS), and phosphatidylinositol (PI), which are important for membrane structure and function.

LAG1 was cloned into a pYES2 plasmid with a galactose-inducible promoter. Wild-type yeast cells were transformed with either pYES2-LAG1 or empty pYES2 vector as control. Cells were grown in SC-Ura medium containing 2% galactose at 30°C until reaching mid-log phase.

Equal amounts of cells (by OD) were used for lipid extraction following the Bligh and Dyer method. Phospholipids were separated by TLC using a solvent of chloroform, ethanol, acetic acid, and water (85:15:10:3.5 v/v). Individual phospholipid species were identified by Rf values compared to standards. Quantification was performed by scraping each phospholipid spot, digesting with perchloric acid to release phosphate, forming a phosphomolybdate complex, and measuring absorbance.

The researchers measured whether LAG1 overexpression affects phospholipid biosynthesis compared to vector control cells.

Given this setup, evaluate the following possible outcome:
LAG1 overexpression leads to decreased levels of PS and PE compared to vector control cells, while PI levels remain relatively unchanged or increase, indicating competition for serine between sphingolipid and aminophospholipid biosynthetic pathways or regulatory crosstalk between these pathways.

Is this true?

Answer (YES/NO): NO